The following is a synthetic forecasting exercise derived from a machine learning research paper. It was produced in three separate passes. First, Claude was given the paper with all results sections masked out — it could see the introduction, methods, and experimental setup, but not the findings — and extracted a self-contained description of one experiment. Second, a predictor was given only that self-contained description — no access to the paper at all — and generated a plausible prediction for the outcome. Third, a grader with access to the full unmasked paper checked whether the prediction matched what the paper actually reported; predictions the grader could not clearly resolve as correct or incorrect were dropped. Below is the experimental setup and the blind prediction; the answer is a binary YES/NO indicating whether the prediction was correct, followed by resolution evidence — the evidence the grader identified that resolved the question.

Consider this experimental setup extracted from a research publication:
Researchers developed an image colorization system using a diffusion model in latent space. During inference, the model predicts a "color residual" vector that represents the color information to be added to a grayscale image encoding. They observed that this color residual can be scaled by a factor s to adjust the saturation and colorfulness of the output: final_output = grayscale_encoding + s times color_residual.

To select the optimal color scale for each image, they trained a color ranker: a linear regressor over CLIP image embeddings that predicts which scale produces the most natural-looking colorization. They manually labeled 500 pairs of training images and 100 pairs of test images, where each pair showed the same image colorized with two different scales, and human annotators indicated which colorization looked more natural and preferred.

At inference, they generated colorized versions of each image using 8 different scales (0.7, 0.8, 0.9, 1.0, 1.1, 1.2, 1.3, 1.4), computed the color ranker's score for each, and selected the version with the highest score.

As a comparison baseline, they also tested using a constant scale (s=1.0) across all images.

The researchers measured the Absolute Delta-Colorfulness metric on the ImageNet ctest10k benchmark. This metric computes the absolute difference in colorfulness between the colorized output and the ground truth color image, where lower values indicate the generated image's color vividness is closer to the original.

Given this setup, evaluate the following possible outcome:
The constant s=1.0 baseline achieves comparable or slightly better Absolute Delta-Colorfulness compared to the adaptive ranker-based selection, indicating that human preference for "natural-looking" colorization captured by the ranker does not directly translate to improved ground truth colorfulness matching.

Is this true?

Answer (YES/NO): NO